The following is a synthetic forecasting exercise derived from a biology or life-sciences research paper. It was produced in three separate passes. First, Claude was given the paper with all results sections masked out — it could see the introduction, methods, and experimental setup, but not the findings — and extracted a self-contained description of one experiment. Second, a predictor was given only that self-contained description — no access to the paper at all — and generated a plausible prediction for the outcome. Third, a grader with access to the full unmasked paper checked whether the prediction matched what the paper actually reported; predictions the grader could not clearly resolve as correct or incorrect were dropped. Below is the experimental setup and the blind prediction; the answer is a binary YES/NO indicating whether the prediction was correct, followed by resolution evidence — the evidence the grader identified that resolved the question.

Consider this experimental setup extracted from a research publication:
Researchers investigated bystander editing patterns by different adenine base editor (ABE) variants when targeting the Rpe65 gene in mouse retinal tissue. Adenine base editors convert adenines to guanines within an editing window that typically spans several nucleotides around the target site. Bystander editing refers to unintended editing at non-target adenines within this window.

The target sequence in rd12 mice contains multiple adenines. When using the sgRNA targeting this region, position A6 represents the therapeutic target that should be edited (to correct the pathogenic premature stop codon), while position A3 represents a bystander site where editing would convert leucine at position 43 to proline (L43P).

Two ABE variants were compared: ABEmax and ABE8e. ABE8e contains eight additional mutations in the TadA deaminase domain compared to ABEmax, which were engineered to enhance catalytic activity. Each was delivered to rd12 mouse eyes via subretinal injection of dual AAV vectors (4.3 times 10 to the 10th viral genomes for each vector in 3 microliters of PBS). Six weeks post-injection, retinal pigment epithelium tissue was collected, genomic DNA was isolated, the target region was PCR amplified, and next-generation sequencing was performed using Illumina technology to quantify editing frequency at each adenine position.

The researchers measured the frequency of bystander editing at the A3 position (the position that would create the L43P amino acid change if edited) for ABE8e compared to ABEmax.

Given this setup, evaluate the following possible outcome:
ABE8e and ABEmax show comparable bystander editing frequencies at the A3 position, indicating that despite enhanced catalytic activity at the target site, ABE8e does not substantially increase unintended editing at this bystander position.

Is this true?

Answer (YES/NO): NO